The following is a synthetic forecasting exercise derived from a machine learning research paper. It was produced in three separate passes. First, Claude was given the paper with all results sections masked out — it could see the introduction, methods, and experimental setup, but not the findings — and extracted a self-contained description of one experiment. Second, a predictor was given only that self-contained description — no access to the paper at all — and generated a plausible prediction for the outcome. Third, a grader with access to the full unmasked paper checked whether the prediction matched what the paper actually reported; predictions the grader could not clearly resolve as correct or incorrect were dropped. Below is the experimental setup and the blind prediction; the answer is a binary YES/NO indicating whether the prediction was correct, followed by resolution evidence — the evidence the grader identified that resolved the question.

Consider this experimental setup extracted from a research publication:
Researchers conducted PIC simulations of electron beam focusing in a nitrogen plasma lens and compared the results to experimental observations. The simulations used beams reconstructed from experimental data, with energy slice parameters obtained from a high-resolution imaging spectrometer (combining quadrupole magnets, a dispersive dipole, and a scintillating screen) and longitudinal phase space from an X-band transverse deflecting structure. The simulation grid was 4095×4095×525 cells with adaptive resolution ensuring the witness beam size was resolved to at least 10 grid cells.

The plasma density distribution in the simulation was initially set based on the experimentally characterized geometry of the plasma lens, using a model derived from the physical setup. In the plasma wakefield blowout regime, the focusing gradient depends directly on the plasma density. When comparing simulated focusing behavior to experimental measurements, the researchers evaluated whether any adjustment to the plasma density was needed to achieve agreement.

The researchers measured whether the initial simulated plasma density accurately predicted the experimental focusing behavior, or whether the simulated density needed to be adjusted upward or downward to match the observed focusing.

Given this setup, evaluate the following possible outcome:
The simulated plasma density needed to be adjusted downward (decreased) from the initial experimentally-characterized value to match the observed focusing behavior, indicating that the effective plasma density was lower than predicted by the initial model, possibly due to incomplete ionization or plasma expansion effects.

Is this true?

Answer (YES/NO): YES